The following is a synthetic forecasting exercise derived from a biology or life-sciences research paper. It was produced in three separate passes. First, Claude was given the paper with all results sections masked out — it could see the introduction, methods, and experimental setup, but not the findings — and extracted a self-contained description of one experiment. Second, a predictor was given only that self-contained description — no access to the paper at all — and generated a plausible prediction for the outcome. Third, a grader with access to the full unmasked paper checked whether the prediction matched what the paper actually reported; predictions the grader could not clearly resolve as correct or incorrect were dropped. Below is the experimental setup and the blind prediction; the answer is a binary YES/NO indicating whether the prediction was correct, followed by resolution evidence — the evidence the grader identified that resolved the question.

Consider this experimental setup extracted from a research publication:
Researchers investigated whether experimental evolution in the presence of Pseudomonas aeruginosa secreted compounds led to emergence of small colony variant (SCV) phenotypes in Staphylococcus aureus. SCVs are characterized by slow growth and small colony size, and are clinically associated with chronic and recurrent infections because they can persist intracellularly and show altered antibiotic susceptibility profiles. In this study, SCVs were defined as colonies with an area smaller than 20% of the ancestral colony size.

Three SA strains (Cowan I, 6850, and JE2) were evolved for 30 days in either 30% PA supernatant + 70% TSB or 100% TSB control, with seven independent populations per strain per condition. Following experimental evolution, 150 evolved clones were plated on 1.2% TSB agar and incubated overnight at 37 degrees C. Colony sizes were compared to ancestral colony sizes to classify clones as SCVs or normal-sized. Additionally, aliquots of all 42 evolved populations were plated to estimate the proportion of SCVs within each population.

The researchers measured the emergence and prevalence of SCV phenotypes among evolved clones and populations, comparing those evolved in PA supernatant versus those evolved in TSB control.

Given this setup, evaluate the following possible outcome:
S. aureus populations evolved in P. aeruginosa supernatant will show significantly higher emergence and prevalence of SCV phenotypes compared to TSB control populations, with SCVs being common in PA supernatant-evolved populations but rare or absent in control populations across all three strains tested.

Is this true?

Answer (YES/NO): NO